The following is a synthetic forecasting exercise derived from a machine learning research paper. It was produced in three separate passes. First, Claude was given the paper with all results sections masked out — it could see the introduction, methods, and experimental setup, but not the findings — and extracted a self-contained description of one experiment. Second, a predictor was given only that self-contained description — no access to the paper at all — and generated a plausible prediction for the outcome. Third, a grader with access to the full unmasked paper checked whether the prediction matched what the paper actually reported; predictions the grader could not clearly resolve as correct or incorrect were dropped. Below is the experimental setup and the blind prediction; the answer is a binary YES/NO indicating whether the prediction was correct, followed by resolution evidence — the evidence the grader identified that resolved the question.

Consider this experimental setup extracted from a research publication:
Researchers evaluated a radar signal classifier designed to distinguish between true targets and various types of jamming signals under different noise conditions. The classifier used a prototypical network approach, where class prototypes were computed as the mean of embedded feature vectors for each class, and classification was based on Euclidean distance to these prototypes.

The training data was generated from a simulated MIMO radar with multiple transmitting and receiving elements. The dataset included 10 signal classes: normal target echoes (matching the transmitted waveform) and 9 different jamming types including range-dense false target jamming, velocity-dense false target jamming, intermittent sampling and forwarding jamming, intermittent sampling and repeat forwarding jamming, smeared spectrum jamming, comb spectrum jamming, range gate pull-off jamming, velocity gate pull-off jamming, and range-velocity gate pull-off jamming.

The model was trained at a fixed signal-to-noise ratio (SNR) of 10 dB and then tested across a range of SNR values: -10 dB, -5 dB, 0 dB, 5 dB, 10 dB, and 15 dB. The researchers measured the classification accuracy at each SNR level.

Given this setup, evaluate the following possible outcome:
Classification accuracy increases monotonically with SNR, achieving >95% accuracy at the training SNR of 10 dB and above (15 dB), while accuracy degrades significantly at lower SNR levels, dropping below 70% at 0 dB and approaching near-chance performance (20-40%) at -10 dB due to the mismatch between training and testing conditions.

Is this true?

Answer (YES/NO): NO